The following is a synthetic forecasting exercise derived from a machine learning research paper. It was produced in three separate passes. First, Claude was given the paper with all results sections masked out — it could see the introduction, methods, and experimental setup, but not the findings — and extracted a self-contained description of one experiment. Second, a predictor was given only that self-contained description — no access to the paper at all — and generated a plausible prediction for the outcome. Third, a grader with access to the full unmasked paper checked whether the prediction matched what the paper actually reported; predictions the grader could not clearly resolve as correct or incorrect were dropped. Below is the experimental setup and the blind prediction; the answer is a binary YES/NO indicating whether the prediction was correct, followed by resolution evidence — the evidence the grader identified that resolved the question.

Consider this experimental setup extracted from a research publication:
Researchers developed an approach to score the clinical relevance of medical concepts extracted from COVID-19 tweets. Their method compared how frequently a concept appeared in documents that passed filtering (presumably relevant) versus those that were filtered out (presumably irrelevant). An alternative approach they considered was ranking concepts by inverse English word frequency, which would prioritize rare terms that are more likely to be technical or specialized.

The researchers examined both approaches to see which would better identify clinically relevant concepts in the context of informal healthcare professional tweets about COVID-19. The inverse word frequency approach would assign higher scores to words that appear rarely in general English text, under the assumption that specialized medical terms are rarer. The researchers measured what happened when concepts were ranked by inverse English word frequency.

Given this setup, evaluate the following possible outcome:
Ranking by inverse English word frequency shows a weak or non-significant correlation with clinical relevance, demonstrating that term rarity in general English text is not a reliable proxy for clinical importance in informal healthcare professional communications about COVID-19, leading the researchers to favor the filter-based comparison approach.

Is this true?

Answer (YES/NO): NO